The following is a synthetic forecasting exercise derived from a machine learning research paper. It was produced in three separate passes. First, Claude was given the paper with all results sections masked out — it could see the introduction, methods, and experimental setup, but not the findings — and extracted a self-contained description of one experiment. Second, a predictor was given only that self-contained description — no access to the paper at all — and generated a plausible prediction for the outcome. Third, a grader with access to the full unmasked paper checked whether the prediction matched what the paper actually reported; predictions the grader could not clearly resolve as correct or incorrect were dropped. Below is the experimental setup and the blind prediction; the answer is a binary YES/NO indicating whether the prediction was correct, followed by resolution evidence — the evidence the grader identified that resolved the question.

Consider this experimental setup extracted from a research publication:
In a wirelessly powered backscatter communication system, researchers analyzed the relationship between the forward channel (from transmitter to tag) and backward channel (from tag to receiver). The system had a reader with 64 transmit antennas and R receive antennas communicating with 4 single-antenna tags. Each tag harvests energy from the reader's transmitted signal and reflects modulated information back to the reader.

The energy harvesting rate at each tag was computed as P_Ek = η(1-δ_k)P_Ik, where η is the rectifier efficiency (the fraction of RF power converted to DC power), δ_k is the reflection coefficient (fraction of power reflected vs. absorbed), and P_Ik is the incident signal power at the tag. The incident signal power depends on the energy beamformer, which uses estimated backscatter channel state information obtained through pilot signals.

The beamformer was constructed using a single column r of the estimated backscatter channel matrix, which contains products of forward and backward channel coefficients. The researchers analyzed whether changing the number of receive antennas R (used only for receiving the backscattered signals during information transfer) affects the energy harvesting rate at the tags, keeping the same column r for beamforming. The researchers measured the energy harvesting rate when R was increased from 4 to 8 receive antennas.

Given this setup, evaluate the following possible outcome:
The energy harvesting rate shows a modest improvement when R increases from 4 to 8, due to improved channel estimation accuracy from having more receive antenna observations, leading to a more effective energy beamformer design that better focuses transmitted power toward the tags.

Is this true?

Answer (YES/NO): NO